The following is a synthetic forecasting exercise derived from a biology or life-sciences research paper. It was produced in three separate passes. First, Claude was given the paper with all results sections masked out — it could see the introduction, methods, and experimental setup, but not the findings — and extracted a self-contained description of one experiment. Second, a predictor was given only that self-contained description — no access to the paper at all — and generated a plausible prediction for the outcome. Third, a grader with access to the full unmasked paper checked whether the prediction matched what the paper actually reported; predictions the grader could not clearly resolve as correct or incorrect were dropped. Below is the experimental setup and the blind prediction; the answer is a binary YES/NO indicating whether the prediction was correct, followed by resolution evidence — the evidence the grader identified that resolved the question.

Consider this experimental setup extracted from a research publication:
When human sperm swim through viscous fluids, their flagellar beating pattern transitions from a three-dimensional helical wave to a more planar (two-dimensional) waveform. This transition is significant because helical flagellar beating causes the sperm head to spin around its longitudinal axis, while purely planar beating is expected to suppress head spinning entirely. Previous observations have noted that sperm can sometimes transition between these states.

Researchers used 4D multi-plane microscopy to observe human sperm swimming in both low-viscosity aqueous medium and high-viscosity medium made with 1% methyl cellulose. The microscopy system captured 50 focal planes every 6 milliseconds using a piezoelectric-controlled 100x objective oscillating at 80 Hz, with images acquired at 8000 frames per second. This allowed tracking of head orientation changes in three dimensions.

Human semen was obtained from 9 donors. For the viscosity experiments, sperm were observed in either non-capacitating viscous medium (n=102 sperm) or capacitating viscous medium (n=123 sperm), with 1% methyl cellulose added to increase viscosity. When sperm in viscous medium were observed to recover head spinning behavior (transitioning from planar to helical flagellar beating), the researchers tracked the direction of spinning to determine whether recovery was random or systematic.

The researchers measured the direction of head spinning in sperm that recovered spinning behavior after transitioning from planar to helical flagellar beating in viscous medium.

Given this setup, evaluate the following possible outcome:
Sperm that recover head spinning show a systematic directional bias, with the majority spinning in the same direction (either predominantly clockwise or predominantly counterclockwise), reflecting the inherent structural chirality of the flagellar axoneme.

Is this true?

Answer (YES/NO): YES